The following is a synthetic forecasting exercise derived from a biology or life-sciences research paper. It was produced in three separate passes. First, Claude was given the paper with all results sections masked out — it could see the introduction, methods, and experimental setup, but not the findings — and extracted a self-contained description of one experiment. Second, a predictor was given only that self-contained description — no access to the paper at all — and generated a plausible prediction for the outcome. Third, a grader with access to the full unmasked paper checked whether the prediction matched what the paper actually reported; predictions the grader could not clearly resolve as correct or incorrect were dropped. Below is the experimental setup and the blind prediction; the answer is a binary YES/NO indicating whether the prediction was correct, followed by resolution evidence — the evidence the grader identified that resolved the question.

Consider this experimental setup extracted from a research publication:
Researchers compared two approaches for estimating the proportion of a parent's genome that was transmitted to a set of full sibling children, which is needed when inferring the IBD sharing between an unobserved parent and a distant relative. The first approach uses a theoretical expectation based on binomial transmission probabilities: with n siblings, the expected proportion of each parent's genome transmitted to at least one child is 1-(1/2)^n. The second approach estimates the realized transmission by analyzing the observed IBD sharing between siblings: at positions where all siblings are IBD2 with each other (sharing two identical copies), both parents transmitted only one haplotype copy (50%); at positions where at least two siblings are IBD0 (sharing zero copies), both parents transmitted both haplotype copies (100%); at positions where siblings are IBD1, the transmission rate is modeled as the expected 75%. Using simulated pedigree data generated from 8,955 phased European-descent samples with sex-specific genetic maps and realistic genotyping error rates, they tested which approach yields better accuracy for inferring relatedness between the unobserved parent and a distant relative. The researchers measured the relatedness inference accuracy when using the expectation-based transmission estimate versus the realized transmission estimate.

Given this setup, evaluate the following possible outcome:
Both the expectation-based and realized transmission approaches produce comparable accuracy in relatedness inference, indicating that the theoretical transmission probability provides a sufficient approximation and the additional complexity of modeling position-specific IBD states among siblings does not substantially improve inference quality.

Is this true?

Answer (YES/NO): YES